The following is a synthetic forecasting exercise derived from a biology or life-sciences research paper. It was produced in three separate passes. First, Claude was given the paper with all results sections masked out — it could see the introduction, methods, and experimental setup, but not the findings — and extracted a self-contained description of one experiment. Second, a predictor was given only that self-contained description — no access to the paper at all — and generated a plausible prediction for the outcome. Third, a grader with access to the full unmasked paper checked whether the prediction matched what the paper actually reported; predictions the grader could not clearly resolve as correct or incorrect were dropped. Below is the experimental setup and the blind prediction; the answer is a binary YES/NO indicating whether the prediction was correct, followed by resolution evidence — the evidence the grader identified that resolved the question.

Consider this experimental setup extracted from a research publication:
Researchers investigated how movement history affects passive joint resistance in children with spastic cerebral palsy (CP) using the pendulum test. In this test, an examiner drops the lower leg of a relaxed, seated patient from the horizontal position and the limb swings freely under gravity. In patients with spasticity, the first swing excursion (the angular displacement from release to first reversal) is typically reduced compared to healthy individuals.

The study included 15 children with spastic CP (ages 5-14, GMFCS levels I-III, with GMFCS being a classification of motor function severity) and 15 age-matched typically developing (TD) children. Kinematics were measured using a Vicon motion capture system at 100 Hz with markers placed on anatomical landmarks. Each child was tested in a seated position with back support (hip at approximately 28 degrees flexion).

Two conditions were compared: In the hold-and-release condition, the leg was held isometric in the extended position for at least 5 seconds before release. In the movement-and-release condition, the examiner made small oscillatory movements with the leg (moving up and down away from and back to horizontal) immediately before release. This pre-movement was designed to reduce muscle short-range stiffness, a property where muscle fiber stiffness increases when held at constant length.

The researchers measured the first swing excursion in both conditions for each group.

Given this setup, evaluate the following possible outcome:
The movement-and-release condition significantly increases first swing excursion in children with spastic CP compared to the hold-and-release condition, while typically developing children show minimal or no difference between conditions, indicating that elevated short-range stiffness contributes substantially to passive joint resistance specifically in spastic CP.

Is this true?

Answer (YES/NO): NO